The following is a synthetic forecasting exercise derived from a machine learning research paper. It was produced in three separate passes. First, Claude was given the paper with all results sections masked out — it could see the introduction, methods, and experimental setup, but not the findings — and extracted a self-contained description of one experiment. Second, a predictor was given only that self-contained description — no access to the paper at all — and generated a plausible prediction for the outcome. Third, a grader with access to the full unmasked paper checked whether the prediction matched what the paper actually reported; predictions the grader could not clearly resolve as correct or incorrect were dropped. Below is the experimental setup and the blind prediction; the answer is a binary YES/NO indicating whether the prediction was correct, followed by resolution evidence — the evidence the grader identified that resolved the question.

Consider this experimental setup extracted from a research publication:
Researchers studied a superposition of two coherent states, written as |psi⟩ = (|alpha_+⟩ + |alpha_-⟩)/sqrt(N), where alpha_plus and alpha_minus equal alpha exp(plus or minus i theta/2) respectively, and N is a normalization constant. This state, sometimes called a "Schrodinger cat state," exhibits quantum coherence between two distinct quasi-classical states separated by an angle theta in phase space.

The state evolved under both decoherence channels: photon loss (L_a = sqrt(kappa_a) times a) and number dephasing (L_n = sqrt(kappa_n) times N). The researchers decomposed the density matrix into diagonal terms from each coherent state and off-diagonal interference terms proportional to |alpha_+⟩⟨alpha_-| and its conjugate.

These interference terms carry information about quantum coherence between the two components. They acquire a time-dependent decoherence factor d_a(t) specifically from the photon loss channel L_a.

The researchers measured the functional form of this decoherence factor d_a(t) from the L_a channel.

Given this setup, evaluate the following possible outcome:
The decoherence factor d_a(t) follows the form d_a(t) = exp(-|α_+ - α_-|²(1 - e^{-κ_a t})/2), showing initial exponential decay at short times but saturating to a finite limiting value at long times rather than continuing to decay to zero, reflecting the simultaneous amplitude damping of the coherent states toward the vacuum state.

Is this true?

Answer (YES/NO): YES